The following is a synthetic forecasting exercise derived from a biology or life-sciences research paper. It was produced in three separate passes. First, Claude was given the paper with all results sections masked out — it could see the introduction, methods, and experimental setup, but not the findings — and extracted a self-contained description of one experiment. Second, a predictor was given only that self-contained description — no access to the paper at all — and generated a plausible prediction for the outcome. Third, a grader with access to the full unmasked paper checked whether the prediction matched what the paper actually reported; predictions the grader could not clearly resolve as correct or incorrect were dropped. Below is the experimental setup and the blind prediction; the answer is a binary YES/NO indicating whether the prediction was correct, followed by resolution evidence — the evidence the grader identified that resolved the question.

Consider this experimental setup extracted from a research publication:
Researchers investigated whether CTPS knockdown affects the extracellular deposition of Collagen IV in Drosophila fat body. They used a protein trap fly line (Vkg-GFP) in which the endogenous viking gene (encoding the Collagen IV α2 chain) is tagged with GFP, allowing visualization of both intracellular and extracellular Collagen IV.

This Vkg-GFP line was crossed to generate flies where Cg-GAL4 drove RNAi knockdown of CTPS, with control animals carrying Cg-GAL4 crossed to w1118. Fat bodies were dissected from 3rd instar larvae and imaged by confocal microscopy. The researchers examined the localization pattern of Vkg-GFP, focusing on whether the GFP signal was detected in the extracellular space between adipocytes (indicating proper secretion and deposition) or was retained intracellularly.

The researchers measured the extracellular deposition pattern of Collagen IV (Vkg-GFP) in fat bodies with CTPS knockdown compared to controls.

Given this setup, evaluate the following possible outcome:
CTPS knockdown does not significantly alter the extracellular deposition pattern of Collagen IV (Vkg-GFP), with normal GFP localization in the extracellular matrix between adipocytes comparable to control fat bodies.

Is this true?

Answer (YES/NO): NO